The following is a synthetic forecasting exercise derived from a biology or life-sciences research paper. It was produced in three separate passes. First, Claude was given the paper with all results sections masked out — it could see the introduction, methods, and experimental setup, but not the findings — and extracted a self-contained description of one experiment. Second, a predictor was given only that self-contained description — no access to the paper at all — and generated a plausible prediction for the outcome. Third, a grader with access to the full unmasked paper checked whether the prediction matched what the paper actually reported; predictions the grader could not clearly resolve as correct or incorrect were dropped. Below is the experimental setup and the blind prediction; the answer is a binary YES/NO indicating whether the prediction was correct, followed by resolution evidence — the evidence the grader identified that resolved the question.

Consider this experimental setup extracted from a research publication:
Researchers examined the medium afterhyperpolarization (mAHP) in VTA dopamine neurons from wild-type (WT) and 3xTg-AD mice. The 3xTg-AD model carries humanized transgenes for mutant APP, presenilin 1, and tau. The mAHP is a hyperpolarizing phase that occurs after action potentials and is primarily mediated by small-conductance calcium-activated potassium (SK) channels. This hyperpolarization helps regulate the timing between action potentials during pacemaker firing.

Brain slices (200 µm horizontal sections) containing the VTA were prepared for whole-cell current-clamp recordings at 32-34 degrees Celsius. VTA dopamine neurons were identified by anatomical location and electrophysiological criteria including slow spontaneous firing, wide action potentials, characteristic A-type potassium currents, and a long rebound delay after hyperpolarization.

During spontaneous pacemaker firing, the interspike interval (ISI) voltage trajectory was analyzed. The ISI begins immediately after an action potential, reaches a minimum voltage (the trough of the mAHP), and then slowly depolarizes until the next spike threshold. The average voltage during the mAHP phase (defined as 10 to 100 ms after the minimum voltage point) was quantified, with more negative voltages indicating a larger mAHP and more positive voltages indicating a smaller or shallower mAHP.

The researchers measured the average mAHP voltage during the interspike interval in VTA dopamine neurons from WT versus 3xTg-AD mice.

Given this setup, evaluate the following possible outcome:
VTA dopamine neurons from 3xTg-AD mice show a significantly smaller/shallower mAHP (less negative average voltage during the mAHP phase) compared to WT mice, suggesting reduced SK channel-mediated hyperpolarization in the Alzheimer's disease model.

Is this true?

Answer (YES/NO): YES